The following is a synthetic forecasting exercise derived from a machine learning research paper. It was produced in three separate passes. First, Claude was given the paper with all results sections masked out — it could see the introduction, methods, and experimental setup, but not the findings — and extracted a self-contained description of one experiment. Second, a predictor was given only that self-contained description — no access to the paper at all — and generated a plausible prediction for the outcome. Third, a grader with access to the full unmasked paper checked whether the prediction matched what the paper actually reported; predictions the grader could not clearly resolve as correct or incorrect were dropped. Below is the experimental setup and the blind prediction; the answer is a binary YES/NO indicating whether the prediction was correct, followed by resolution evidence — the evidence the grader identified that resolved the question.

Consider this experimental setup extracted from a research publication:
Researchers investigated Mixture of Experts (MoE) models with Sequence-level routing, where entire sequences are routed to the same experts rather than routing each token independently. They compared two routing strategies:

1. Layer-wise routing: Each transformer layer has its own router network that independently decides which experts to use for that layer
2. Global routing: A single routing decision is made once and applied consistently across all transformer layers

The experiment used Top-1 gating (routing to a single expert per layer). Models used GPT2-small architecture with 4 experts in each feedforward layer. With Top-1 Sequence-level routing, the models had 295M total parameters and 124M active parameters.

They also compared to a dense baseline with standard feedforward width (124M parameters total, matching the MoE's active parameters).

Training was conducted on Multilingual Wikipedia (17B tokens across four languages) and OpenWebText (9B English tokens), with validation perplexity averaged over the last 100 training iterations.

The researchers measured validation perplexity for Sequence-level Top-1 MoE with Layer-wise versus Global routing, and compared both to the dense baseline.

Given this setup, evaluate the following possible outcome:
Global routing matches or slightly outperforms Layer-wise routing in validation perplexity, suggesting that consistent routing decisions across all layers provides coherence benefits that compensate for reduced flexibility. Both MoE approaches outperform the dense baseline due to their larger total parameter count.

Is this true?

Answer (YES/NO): NO